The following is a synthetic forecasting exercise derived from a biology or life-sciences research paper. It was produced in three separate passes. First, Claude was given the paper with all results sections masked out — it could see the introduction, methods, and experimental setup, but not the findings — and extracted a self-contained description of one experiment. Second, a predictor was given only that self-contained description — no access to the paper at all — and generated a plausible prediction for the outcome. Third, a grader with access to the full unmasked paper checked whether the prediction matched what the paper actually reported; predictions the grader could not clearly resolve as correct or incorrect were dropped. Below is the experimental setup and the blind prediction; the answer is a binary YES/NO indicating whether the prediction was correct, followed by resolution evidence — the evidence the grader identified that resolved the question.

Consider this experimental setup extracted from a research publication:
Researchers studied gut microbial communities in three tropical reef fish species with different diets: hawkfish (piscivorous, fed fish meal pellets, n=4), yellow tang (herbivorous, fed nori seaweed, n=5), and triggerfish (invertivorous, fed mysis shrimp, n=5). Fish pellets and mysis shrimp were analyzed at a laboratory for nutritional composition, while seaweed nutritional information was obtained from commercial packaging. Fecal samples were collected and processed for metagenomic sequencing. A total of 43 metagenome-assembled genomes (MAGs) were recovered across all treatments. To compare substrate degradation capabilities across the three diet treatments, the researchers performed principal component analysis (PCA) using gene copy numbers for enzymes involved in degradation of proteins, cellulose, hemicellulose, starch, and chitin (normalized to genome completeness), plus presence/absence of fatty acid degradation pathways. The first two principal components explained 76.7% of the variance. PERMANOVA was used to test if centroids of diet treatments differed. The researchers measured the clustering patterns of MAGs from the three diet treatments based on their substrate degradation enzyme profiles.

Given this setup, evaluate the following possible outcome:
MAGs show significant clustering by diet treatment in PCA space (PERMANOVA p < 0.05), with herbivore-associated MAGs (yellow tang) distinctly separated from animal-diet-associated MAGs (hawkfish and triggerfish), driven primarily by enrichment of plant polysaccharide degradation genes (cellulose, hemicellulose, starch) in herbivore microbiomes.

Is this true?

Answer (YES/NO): YES